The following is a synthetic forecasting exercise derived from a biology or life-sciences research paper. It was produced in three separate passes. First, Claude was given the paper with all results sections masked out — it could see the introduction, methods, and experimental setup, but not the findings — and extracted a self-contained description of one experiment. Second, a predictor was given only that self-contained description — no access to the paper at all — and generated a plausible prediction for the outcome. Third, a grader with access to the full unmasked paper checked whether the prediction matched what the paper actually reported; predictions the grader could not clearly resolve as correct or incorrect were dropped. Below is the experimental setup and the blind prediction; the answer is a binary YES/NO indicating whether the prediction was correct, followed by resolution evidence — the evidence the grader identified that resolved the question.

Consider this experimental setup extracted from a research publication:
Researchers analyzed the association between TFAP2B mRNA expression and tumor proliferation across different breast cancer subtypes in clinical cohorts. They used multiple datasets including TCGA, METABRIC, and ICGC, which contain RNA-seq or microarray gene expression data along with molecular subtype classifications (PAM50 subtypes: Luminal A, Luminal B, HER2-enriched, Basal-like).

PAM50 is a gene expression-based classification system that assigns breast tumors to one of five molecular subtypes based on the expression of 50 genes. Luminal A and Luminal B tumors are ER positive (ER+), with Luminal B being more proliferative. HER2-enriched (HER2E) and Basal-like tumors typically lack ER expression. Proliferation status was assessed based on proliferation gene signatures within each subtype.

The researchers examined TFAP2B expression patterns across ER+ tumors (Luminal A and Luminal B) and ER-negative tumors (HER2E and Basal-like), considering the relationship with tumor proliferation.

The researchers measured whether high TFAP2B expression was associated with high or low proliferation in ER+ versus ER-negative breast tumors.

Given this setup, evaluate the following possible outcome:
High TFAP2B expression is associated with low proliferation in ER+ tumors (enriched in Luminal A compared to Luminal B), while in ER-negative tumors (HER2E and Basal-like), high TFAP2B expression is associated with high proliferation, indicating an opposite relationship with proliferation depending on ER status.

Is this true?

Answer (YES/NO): YES